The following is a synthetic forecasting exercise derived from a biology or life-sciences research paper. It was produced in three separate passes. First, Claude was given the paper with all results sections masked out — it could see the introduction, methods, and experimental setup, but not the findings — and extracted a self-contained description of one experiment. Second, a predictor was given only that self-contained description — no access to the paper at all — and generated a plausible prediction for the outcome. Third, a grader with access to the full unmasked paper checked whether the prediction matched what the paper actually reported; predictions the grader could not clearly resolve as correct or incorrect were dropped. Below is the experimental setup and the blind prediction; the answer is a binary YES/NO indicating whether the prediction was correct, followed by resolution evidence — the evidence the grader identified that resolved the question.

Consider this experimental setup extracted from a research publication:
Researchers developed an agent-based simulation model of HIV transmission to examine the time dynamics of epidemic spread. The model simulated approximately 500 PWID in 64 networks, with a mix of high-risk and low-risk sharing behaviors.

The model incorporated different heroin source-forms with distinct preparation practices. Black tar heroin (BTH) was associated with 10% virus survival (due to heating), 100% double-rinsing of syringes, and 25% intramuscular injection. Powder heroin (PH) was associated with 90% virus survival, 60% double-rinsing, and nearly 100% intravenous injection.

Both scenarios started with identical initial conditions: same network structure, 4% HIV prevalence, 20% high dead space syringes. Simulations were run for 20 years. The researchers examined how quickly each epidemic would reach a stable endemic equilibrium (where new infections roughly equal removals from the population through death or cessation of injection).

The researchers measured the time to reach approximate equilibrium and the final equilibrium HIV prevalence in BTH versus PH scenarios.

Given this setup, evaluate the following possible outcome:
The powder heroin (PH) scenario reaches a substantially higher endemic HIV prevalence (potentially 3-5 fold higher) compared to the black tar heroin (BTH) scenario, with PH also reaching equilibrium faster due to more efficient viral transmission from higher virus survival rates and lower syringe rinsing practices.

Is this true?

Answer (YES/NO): NO